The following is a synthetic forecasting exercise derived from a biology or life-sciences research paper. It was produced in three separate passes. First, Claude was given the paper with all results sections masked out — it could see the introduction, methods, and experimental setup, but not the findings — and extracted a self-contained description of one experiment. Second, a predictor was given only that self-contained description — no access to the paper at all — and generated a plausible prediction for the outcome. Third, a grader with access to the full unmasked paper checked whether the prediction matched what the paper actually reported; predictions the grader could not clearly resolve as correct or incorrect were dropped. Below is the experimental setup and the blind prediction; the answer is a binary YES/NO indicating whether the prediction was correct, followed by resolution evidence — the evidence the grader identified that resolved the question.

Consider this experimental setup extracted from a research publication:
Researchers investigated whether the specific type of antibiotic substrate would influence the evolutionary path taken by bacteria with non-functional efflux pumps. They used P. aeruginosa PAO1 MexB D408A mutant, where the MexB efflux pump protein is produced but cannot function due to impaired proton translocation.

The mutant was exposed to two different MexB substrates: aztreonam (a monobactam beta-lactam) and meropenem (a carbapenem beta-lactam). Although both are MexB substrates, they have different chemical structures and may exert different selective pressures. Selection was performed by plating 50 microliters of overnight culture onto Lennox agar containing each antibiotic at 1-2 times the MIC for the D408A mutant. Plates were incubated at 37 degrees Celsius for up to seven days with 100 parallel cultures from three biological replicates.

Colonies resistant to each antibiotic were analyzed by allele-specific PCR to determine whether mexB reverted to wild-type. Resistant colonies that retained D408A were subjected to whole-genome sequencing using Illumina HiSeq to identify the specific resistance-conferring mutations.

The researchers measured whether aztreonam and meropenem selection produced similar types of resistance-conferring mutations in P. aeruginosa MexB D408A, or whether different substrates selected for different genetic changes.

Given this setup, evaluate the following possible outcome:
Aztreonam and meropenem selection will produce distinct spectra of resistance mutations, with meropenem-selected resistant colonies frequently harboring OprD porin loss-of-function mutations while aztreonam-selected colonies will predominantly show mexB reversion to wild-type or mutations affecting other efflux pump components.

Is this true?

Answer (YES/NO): NO